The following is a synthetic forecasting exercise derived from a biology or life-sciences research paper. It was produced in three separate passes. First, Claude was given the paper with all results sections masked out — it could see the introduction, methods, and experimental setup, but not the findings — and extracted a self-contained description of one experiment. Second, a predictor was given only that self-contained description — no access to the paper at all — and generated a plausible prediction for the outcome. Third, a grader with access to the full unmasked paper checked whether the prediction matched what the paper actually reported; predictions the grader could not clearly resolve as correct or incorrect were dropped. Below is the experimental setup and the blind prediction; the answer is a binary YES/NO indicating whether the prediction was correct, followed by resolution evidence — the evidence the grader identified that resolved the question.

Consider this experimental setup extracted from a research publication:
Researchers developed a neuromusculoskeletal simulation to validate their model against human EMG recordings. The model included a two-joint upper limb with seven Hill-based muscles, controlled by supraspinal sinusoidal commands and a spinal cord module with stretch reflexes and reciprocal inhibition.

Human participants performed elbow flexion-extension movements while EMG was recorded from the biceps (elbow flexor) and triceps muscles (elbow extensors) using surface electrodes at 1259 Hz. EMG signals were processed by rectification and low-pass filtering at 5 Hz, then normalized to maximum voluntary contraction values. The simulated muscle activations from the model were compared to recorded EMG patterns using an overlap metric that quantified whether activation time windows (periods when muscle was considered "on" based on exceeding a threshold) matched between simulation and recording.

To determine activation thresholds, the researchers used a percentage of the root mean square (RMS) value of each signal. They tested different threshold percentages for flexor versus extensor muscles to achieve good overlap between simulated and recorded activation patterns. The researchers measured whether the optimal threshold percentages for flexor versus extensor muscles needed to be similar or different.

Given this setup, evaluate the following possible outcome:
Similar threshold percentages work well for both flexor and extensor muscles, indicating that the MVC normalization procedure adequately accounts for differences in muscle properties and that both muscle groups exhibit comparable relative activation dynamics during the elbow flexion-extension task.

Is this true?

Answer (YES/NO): NO